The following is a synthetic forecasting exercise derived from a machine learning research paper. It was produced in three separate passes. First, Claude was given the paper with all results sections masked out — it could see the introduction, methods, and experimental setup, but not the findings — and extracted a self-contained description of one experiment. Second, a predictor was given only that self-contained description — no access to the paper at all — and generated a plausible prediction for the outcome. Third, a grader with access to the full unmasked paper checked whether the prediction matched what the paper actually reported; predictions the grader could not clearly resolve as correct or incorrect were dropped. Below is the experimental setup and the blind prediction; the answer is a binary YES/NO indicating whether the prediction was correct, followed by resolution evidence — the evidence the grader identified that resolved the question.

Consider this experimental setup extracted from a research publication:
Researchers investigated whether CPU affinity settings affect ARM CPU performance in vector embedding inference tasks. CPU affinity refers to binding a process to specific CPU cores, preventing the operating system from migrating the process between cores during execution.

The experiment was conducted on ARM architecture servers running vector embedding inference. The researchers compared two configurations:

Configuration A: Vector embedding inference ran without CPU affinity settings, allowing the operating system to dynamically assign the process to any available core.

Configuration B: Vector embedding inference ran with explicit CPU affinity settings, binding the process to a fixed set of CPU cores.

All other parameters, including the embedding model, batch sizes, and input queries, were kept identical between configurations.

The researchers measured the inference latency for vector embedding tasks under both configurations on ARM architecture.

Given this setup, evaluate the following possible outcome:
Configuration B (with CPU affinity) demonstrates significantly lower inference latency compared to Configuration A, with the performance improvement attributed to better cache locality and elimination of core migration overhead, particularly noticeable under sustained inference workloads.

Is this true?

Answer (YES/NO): NO